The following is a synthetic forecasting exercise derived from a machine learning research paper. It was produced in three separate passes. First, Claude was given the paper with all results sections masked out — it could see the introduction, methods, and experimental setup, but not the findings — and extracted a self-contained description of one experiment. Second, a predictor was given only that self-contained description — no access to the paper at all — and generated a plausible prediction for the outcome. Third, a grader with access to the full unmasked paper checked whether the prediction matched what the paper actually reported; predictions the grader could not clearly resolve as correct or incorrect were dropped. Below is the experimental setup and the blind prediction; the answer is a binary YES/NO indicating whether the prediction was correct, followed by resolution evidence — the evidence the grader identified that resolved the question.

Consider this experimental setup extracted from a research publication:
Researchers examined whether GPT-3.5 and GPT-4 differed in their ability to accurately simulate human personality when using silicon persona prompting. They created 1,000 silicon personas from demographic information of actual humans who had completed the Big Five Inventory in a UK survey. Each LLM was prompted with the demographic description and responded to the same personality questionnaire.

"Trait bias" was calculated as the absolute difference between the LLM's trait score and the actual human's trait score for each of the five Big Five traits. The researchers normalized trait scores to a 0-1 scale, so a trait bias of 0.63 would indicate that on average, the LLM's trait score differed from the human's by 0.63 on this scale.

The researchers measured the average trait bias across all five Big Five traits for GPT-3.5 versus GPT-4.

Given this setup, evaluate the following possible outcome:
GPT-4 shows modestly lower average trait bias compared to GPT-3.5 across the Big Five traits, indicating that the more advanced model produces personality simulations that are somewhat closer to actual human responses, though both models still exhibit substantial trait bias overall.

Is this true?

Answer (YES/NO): NO